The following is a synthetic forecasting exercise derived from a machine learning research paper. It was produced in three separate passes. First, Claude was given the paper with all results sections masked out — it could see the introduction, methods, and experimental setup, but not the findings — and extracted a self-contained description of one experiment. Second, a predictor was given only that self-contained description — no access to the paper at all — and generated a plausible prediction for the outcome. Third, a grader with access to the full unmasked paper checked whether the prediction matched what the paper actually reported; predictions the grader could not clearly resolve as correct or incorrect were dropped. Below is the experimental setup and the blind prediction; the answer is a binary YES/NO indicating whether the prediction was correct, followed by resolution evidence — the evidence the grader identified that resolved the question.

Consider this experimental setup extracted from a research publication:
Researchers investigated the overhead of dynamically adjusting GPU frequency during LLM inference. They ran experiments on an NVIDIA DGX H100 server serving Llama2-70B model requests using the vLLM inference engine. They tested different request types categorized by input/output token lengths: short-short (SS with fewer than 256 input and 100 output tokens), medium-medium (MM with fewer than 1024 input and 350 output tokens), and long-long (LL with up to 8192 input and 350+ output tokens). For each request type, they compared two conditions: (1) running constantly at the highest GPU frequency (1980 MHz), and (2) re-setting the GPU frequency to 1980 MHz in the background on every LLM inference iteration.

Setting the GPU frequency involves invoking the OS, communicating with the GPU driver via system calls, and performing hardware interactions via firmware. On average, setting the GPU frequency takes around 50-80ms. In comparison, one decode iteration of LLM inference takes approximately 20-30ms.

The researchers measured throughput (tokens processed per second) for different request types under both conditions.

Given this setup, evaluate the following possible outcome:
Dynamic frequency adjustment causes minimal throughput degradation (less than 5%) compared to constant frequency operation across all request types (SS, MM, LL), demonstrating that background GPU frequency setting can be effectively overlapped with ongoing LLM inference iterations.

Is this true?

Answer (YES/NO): NO